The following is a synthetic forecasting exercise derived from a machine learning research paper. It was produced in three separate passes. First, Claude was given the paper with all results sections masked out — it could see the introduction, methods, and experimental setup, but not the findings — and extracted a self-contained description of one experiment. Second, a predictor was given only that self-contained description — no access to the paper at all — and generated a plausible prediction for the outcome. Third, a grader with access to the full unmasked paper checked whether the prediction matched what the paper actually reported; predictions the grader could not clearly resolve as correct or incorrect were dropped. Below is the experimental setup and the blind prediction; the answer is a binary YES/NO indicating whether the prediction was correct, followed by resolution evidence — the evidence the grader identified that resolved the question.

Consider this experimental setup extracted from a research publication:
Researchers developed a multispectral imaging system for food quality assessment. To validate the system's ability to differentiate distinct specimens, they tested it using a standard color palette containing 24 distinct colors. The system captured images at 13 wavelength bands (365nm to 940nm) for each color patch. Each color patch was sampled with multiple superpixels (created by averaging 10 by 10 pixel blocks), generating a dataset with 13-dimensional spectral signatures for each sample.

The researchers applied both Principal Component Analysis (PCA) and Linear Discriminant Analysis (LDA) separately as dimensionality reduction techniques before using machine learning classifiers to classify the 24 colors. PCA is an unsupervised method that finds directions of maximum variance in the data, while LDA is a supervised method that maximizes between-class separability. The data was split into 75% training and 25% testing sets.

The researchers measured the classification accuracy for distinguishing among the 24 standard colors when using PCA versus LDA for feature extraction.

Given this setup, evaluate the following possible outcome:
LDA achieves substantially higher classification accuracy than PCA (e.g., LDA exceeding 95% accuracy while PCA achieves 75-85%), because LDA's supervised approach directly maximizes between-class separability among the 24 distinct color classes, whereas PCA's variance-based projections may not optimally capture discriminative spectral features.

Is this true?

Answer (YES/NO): NO